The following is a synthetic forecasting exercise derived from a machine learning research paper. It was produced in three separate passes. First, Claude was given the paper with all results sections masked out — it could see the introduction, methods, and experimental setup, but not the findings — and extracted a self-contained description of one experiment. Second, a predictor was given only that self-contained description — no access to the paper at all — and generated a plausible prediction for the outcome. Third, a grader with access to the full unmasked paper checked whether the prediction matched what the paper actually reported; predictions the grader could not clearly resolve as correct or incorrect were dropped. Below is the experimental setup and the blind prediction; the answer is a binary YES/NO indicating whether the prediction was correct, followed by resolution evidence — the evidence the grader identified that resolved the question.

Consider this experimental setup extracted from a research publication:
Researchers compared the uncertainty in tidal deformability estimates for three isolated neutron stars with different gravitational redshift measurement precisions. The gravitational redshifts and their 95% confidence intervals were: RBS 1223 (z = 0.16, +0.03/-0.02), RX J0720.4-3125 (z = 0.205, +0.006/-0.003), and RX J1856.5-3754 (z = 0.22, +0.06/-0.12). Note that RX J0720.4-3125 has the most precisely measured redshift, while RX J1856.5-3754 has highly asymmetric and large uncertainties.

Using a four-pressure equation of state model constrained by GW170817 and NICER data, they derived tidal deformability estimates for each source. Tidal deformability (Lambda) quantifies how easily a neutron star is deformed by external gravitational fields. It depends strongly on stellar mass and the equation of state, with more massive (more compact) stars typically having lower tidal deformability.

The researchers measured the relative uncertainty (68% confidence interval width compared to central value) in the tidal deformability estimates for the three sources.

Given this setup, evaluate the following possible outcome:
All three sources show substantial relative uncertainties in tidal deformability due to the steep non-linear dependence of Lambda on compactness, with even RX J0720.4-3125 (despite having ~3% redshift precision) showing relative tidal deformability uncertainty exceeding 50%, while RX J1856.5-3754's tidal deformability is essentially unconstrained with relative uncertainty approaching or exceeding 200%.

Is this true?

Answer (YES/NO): NO